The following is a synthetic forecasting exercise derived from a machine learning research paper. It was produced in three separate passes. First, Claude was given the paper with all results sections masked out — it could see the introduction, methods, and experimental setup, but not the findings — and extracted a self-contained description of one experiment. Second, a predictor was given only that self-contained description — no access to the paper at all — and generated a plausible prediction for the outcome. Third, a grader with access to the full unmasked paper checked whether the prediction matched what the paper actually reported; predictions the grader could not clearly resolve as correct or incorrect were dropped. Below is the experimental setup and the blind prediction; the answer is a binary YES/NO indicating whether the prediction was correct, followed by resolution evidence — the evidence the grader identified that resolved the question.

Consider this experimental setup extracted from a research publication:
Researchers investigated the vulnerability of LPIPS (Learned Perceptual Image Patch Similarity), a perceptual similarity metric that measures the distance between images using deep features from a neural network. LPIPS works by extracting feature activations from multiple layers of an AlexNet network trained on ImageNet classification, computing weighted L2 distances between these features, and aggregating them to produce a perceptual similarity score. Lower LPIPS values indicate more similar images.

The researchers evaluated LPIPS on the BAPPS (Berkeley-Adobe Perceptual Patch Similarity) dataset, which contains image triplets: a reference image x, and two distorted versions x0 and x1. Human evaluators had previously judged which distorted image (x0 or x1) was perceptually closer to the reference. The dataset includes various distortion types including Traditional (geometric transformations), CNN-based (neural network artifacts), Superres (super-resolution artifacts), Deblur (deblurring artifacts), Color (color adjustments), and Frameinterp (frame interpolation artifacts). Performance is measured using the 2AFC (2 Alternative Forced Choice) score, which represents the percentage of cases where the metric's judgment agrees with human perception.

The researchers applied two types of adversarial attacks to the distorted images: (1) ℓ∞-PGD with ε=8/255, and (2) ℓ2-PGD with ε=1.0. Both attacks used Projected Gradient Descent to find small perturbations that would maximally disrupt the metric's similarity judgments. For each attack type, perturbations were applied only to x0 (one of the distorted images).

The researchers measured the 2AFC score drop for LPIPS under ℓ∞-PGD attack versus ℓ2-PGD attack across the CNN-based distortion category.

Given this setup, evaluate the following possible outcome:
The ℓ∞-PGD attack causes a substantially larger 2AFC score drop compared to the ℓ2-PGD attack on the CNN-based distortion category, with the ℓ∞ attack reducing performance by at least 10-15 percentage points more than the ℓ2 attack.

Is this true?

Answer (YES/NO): YES